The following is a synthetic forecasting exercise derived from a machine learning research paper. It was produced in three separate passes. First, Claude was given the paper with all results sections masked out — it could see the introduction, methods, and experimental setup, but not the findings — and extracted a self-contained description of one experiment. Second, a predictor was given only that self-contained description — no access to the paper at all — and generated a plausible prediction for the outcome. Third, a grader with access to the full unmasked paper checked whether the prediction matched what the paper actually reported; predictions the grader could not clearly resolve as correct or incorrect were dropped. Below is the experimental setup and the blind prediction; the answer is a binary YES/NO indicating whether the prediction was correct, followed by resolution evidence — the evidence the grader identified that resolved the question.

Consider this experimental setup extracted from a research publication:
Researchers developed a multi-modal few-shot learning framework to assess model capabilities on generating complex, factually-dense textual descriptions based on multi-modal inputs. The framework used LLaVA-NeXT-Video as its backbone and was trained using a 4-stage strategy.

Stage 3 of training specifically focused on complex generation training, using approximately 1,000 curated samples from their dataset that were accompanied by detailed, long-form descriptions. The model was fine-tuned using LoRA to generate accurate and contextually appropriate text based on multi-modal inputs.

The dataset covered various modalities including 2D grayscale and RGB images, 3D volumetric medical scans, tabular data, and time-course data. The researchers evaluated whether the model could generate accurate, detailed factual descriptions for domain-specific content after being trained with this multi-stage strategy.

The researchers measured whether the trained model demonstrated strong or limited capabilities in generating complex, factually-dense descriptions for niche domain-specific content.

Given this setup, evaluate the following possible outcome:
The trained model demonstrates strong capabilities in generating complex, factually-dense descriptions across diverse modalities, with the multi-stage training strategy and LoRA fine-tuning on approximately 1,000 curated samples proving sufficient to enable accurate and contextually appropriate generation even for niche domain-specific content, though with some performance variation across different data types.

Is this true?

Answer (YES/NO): NO